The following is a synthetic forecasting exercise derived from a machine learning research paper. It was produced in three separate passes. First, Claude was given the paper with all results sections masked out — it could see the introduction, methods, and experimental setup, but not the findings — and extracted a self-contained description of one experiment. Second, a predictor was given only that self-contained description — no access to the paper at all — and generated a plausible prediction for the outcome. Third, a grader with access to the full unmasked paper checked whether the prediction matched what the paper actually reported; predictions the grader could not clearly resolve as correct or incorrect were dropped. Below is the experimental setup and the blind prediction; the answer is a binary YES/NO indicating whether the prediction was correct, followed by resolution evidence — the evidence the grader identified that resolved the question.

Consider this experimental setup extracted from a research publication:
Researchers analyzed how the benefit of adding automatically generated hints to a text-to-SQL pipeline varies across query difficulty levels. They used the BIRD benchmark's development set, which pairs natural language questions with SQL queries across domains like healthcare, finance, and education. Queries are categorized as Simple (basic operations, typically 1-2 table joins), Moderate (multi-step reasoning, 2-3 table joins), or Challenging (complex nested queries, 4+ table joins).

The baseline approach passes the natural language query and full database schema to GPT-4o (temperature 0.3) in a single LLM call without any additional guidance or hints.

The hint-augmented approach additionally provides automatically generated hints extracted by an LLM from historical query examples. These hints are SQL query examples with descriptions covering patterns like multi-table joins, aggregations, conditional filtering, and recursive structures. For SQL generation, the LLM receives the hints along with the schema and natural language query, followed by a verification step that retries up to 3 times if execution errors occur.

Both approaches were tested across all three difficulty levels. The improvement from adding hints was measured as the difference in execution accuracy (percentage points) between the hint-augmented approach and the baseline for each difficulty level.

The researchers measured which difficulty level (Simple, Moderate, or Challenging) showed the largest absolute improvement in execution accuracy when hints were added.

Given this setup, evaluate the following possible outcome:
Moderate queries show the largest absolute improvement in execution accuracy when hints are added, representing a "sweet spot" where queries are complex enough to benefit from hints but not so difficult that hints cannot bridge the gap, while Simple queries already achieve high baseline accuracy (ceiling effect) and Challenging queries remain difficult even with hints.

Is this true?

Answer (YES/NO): NO